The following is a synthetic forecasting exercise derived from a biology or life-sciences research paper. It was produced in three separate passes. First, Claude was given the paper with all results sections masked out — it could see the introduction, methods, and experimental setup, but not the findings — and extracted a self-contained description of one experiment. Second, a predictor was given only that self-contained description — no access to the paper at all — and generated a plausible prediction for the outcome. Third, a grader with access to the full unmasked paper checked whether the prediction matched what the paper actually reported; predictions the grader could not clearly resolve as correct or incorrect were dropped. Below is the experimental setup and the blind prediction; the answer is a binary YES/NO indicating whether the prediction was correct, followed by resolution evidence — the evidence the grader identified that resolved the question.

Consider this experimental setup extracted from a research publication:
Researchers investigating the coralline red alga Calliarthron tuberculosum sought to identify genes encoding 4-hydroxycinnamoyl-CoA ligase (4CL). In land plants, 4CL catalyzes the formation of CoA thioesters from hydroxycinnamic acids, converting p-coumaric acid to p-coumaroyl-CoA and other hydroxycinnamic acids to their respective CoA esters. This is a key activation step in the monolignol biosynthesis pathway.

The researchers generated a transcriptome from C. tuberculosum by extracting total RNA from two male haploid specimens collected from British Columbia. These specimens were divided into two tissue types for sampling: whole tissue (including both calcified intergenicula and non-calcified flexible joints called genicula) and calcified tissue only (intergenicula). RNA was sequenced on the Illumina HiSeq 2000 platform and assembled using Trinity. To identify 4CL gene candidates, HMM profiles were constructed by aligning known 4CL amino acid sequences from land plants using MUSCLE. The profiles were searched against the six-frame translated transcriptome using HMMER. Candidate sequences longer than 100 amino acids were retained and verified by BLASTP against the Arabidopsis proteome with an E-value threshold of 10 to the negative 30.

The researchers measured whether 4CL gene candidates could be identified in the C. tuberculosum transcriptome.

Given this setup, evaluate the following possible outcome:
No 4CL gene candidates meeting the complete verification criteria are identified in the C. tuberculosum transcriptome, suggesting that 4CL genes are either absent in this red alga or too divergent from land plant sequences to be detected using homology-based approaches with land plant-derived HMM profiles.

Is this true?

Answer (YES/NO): NO